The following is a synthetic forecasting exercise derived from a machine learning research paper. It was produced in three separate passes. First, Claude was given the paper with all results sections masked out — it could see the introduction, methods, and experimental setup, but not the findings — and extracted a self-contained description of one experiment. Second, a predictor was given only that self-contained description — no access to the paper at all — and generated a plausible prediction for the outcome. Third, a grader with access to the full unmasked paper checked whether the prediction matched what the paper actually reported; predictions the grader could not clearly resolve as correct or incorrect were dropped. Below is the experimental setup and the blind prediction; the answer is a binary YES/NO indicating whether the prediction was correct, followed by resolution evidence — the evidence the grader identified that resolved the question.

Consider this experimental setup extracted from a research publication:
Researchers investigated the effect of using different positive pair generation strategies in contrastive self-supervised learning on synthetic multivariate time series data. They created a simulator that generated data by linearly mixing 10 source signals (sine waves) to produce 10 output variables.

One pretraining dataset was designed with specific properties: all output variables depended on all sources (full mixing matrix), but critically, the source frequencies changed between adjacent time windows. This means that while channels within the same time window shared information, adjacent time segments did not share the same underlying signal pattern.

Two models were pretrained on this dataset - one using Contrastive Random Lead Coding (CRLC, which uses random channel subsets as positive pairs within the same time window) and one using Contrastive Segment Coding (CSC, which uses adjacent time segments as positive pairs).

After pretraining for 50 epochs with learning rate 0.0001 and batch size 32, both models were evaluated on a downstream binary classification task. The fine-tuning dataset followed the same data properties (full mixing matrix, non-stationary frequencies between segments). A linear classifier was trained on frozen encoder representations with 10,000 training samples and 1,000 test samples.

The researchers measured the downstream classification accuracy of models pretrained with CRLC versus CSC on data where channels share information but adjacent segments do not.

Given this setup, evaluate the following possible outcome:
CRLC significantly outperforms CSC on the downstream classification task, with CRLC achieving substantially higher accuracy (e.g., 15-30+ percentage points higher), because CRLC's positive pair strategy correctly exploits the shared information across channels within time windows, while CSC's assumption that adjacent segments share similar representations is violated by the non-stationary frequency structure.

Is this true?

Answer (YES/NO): YES